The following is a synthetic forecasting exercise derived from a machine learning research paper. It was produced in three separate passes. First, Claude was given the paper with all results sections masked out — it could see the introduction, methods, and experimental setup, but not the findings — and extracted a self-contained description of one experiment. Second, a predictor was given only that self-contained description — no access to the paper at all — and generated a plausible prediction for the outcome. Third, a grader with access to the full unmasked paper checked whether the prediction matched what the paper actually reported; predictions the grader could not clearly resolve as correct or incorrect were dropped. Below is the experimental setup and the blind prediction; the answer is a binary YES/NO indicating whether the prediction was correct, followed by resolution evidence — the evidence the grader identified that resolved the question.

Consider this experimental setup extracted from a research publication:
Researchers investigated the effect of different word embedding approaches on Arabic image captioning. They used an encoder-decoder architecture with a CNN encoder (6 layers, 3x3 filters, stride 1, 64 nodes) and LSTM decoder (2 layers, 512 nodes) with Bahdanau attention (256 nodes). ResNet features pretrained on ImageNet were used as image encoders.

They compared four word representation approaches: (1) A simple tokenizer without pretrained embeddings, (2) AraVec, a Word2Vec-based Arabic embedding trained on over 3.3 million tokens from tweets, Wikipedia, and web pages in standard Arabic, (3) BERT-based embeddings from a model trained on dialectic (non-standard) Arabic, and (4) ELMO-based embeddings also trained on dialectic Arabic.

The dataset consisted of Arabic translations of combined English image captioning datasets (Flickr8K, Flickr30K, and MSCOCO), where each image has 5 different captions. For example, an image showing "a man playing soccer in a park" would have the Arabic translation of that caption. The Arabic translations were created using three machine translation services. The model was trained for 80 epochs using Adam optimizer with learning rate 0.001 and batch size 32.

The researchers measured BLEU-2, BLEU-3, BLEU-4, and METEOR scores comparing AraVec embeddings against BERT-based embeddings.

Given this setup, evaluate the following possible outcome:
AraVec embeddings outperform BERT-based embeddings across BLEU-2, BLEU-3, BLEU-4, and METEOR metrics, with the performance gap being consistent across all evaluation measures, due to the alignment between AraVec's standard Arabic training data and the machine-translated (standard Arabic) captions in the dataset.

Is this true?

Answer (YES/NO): YES